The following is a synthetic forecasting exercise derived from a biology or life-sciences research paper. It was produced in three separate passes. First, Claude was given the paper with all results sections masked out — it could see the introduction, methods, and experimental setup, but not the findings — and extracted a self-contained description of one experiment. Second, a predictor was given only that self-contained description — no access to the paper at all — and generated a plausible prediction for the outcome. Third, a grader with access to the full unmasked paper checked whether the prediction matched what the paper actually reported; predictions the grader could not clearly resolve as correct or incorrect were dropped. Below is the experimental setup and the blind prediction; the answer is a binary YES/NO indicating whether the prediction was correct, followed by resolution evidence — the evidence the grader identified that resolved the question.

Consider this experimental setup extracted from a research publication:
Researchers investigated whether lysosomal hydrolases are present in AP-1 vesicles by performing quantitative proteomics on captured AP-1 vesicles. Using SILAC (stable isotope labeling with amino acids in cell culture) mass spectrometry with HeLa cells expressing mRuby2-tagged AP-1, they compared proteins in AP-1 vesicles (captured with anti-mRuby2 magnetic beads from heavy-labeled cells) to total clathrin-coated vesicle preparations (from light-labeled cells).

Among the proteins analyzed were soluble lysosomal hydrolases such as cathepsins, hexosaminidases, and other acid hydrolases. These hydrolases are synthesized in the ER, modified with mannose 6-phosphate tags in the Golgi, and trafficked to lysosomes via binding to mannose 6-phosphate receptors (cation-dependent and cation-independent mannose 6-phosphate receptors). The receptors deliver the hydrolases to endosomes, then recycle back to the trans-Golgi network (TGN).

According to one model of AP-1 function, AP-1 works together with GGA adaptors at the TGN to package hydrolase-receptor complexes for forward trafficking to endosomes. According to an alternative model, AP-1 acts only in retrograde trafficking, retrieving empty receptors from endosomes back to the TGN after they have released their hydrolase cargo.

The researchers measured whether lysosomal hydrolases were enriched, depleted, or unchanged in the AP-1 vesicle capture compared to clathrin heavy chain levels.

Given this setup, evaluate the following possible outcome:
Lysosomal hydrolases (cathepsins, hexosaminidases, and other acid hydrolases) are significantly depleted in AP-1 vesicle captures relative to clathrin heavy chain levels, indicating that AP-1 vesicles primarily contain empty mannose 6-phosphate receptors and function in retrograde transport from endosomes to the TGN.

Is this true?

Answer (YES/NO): NO